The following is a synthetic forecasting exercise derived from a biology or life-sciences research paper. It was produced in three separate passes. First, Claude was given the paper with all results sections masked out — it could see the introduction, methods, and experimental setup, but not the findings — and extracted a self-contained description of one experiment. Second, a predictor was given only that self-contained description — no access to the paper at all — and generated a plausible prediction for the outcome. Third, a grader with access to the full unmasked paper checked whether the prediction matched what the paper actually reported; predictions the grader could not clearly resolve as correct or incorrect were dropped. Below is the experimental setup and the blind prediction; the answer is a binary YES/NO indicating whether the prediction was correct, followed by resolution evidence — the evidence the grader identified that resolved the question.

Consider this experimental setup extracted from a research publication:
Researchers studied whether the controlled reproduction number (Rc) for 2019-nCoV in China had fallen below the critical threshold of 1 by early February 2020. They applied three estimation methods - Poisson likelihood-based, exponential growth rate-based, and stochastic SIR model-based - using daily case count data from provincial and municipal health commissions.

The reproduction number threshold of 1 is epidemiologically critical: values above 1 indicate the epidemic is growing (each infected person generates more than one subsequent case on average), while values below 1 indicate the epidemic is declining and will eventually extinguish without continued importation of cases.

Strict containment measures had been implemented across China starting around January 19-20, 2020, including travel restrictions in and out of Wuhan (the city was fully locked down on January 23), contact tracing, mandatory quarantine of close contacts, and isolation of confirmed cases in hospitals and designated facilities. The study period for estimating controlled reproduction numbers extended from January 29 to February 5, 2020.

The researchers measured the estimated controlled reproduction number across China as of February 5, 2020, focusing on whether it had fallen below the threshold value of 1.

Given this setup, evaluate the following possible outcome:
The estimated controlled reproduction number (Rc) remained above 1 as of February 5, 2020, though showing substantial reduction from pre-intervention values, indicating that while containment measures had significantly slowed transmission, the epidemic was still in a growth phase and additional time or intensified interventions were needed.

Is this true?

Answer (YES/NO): YES